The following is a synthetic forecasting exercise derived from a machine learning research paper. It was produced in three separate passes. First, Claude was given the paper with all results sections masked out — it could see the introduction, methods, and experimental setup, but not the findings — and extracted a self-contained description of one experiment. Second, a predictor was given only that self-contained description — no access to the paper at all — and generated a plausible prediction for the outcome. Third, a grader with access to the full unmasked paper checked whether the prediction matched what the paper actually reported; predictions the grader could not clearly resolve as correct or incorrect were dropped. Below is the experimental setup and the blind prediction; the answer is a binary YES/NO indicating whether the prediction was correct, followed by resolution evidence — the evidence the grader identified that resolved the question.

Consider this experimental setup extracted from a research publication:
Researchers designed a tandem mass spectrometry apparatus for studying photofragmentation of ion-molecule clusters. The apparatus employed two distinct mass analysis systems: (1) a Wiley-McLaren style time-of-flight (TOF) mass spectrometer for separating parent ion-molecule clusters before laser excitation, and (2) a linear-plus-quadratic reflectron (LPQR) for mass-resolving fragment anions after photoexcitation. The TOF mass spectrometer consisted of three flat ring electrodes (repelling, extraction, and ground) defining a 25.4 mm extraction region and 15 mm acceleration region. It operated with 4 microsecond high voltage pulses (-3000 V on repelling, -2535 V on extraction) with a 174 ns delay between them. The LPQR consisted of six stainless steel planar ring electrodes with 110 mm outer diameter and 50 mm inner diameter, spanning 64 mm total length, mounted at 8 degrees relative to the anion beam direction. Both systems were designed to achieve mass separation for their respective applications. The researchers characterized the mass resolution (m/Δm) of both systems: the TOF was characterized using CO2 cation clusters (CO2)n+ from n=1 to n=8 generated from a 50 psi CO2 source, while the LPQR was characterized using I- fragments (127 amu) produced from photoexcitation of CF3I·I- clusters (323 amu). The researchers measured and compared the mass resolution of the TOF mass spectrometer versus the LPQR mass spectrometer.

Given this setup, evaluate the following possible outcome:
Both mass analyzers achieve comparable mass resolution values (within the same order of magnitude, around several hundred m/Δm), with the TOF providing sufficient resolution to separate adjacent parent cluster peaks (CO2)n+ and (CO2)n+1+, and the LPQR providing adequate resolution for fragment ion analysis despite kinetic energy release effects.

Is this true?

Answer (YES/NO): NO